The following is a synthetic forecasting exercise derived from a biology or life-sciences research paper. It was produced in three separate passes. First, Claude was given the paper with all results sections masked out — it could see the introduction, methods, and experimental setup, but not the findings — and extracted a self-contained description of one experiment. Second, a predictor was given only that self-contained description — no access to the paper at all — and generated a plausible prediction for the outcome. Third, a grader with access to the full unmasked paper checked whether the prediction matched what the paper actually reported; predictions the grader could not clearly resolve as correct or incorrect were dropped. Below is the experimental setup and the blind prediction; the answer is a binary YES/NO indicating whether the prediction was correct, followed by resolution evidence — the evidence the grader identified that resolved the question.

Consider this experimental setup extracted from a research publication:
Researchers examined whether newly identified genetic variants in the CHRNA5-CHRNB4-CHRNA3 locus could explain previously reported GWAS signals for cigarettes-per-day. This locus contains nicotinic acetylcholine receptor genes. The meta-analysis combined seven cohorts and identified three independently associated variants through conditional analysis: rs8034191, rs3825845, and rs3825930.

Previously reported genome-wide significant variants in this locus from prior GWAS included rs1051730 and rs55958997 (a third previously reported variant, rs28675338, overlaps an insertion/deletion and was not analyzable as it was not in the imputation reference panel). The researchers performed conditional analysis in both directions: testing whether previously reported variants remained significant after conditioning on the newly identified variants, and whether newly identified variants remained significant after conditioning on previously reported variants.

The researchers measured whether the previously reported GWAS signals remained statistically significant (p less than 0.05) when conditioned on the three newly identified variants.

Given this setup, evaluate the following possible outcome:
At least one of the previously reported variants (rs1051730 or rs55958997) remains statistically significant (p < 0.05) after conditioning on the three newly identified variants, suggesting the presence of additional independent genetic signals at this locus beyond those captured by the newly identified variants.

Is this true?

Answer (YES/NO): NO